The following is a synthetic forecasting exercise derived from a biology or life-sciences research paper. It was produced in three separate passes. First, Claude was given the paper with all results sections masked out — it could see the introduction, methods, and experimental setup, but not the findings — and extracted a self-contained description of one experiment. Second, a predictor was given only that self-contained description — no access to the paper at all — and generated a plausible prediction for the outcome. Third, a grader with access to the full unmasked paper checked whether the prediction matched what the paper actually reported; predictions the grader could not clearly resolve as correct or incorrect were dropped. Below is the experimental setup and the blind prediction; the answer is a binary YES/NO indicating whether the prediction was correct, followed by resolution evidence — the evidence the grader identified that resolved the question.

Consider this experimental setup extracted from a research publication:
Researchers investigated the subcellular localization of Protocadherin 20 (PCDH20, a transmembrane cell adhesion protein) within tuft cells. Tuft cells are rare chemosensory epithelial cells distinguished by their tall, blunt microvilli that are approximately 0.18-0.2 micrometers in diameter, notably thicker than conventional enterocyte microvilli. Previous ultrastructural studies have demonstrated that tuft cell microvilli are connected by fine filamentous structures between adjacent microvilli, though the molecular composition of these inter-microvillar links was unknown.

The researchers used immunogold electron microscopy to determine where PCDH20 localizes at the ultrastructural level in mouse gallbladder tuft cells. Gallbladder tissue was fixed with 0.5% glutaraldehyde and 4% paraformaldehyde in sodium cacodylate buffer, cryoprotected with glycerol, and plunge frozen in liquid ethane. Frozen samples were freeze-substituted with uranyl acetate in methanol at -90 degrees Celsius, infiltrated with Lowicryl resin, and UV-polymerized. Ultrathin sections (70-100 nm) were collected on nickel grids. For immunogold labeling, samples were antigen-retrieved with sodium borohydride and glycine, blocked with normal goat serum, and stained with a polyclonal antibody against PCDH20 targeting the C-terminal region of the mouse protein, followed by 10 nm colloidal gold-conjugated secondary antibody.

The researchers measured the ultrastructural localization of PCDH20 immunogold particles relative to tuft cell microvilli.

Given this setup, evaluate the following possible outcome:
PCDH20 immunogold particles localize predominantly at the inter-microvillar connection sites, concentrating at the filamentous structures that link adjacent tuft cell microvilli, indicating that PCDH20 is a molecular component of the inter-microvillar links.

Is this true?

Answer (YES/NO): YES